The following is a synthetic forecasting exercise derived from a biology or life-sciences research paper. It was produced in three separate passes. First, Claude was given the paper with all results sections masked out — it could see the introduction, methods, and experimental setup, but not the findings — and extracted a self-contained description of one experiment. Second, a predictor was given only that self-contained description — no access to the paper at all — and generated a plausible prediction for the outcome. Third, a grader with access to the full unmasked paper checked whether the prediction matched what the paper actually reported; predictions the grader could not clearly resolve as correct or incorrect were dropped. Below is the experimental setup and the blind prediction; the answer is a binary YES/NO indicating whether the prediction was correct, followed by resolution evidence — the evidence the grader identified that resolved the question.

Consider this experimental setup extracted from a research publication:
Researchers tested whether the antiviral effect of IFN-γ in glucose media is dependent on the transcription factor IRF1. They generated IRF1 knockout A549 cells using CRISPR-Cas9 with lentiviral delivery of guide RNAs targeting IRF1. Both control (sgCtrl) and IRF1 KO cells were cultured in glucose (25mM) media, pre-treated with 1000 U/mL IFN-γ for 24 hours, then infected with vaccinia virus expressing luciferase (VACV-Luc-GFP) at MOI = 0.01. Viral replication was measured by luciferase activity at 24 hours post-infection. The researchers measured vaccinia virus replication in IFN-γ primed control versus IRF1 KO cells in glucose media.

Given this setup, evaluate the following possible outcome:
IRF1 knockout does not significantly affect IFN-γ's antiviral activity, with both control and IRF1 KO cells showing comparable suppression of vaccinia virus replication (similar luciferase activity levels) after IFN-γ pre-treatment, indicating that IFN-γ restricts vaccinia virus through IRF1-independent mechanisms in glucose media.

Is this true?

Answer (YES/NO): NO